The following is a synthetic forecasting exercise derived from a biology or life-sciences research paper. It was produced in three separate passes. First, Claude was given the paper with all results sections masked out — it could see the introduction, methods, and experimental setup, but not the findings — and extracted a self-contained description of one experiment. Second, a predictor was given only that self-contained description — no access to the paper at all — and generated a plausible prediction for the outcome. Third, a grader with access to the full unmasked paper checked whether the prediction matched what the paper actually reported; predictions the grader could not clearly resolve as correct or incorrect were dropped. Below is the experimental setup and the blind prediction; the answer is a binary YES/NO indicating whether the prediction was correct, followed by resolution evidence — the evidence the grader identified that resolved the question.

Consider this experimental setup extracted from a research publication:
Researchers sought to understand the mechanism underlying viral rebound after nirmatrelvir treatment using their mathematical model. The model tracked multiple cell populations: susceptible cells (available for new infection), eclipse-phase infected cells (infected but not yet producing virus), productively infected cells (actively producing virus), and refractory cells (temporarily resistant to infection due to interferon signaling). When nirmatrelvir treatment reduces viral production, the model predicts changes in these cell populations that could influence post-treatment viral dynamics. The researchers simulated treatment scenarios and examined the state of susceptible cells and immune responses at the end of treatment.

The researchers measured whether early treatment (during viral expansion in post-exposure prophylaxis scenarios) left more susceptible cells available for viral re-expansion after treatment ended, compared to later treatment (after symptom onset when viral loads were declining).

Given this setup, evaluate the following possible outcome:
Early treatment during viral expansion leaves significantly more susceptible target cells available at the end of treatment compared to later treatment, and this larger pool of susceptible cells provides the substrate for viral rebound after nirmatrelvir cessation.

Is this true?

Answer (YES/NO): YES